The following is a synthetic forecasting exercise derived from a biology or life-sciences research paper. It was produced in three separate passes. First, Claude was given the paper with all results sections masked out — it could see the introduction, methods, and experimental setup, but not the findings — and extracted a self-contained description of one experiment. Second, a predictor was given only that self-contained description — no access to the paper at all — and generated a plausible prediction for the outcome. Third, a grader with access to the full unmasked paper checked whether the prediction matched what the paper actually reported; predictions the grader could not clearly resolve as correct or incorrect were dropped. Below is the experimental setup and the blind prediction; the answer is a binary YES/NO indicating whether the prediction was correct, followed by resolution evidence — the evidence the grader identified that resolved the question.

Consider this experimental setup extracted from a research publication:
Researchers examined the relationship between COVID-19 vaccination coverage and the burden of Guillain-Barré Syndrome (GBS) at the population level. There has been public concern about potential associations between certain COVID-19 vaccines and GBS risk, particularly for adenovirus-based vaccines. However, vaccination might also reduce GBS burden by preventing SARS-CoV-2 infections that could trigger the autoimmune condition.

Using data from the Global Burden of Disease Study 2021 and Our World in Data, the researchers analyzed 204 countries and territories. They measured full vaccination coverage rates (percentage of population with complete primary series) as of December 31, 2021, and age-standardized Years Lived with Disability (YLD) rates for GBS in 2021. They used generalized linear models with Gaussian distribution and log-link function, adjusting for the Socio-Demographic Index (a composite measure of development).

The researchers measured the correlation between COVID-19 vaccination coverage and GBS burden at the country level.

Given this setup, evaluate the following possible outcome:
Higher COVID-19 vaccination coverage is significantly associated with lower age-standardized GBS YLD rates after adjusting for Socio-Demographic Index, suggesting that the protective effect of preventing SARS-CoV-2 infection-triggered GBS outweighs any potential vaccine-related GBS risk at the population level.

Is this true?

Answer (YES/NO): YES